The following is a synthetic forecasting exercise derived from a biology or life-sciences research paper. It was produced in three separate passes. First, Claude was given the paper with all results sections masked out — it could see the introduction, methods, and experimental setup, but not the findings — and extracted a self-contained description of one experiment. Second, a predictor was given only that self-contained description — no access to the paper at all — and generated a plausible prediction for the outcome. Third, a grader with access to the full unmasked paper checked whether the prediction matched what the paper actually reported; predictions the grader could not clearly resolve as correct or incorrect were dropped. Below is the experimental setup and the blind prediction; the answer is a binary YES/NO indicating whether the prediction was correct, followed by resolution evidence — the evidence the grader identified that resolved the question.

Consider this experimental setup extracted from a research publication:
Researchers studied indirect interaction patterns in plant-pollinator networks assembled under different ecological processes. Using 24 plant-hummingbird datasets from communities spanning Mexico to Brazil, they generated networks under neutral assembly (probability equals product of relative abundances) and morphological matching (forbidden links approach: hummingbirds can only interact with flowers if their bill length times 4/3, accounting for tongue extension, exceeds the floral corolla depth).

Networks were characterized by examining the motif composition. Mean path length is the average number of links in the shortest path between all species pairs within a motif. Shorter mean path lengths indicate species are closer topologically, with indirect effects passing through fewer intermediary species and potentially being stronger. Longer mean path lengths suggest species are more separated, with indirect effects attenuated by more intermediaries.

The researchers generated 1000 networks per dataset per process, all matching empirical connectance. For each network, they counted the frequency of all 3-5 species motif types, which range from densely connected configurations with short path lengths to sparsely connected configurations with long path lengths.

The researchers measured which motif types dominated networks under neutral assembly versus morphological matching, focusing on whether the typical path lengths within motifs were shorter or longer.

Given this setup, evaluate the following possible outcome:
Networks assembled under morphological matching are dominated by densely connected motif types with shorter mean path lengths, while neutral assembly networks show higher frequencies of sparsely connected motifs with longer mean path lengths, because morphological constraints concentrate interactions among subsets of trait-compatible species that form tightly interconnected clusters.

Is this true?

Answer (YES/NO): NO